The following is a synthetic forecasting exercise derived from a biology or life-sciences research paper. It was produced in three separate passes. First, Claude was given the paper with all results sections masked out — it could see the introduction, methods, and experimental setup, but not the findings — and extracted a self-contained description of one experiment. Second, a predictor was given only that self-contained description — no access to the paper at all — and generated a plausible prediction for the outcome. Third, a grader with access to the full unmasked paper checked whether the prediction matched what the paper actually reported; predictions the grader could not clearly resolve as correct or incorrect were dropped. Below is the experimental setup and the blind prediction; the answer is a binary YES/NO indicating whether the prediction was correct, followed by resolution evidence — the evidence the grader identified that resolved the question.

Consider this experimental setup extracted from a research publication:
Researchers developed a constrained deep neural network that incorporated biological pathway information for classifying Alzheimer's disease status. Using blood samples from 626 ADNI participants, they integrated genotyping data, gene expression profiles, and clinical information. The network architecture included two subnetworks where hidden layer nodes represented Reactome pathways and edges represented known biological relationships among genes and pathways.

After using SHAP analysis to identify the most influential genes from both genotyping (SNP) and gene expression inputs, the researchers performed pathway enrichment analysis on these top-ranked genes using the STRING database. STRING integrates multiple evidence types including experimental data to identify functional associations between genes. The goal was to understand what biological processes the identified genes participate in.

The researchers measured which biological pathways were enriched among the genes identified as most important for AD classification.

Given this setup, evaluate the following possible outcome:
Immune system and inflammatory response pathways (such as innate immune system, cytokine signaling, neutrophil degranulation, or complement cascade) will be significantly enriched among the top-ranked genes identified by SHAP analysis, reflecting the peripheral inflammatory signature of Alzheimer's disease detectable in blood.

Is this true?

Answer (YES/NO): NO